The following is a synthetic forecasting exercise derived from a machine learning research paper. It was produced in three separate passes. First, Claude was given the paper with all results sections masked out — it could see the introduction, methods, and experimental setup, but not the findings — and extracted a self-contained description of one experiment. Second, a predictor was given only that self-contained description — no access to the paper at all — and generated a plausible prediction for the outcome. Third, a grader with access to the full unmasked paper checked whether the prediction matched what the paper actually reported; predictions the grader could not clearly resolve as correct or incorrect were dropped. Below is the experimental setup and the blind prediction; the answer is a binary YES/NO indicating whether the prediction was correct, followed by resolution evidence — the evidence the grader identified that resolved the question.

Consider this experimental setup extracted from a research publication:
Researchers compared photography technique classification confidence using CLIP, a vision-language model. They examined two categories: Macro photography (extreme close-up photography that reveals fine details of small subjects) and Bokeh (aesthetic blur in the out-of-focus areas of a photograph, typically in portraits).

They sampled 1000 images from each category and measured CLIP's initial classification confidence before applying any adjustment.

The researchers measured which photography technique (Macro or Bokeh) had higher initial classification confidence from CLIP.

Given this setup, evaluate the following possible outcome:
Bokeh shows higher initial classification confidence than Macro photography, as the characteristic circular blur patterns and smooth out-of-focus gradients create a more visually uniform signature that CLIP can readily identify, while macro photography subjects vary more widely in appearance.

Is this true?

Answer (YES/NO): NO